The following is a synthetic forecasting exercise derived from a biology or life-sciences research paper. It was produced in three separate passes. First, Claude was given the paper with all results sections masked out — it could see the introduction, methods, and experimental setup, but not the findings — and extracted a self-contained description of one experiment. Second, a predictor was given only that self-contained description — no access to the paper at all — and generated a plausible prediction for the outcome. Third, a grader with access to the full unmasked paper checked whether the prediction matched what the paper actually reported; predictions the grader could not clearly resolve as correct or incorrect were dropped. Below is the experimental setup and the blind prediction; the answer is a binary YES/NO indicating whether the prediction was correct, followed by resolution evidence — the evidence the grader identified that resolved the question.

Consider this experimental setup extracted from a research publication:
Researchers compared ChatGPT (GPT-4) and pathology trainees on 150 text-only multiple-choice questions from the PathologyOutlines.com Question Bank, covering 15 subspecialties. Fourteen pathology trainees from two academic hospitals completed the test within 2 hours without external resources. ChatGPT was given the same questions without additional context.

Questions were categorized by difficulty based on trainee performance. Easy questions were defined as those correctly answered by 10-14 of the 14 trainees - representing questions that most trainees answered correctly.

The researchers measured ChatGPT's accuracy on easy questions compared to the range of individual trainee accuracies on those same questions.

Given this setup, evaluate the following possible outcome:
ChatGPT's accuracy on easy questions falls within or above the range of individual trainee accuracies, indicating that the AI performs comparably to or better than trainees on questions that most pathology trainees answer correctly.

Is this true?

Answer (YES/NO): YES